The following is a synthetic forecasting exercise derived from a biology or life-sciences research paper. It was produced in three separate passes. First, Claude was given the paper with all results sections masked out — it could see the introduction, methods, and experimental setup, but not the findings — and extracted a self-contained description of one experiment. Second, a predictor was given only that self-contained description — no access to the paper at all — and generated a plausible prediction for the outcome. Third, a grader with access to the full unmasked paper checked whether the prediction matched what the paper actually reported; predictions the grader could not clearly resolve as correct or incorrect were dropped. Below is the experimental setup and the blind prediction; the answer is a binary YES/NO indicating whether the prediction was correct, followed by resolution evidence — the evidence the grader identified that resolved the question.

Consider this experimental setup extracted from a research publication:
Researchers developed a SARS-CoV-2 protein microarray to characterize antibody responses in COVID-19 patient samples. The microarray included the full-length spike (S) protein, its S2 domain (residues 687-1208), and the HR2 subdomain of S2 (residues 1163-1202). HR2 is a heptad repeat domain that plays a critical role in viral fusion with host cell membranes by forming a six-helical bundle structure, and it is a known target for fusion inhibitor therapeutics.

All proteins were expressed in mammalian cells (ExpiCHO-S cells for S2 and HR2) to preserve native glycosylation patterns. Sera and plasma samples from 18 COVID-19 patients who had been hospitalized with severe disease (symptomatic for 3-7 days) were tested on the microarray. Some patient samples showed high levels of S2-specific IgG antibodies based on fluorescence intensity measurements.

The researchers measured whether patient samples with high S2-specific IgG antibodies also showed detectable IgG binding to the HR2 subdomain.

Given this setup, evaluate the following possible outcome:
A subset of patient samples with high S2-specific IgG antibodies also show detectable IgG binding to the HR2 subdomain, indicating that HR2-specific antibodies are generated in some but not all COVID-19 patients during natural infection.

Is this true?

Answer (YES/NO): NO